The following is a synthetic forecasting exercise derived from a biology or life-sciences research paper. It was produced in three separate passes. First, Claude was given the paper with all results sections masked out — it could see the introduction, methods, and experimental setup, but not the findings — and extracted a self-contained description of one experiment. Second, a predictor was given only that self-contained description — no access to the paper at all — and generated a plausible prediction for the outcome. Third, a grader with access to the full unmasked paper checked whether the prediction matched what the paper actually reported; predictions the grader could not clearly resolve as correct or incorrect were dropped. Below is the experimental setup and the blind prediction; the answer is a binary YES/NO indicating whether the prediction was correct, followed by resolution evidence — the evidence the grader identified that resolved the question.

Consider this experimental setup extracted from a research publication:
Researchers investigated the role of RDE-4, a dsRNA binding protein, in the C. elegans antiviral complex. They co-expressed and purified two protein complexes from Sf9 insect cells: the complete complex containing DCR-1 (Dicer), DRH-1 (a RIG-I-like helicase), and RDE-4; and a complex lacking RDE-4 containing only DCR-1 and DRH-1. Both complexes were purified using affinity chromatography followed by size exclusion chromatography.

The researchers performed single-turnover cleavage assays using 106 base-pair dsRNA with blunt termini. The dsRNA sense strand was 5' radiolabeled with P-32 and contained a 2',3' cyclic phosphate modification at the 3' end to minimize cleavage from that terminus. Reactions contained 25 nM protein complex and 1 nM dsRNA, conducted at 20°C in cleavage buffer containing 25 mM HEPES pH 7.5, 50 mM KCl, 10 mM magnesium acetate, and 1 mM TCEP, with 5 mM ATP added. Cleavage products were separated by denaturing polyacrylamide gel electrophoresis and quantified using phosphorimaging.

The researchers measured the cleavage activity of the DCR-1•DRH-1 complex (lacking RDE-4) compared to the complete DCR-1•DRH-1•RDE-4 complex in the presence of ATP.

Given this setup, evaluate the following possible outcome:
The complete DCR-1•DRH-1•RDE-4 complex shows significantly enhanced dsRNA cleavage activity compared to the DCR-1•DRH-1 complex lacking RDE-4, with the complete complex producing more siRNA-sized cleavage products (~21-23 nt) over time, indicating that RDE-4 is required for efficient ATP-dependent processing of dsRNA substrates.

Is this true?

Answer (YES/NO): NO